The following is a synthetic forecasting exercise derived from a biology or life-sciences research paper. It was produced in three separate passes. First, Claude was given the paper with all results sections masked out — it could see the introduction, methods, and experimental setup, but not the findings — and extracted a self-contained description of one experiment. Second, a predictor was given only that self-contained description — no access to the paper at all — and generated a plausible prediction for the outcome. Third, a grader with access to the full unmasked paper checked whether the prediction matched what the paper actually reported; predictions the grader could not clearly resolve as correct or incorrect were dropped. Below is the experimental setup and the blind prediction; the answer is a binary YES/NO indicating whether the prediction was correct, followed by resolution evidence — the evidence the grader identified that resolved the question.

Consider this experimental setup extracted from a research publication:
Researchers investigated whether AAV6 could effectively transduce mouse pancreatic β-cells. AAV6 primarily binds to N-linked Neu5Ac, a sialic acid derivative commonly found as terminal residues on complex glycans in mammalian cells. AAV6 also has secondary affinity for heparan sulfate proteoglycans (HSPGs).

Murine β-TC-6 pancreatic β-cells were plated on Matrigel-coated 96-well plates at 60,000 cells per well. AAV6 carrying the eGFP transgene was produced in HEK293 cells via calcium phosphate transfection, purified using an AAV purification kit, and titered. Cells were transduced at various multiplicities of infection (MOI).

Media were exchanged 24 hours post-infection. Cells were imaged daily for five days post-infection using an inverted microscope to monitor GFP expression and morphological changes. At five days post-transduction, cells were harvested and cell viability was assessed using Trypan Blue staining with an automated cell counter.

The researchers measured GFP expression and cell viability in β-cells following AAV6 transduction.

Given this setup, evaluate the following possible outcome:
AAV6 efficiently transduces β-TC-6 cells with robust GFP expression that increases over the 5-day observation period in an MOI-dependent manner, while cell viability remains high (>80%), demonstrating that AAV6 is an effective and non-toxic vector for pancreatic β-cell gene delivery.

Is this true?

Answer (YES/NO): NO